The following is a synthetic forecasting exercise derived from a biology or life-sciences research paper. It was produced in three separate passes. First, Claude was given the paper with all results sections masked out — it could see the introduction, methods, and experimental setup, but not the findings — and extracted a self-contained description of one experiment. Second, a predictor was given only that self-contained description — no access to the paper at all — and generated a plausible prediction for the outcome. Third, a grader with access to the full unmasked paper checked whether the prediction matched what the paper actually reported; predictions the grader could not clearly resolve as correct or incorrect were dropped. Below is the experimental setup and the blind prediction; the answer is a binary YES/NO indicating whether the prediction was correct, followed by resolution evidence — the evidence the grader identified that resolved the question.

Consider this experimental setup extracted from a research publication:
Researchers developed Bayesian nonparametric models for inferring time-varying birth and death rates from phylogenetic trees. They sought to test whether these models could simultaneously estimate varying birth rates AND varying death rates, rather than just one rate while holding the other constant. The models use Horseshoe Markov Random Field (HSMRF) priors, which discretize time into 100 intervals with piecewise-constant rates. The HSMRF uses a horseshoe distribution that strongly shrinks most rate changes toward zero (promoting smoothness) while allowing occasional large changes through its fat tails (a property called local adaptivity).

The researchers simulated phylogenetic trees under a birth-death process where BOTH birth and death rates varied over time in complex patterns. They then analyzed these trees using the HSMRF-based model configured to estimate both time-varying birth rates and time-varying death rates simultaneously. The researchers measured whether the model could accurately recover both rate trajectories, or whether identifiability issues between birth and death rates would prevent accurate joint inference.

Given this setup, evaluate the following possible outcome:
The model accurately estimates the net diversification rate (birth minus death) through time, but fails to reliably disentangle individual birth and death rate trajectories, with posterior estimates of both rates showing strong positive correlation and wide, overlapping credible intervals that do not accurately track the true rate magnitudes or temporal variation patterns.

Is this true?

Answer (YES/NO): NO